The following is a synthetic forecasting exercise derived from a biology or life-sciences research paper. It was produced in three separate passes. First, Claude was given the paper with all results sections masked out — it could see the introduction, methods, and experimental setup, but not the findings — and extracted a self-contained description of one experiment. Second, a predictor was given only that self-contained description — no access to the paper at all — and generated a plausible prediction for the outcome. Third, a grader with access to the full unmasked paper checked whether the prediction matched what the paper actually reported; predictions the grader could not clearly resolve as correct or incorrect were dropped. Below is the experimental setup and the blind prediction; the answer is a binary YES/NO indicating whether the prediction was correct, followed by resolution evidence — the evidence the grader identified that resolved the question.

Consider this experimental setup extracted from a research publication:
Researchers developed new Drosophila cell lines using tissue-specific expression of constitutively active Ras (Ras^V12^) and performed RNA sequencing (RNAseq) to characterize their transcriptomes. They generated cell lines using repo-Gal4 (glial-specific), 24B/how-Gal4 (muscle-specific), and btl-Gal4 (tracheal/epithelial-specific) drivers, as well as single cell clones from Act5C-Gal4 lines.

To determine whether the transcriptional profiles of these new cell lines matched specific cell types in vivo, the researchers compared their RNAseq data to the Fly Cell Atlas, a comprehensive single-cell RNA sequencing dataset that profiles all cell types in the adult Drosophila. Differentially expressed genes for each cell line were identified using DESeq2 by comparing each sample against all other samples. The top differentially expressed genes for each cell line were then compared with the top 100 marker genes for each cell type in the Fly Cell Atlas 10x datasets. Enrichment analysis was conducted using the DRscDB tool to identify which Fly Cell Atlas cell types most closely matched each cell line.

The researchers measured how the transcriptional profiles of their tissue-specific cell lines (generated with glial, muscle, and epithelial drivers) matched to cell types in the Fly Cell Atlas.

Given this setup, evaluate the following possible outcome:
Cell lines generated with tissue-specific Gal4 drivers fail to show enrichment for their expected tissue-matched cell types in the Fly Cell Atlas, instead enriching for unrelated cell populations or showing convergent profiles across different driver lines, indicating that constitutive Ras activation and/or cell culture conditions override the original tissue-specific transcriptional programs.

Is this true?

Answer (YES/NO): NO